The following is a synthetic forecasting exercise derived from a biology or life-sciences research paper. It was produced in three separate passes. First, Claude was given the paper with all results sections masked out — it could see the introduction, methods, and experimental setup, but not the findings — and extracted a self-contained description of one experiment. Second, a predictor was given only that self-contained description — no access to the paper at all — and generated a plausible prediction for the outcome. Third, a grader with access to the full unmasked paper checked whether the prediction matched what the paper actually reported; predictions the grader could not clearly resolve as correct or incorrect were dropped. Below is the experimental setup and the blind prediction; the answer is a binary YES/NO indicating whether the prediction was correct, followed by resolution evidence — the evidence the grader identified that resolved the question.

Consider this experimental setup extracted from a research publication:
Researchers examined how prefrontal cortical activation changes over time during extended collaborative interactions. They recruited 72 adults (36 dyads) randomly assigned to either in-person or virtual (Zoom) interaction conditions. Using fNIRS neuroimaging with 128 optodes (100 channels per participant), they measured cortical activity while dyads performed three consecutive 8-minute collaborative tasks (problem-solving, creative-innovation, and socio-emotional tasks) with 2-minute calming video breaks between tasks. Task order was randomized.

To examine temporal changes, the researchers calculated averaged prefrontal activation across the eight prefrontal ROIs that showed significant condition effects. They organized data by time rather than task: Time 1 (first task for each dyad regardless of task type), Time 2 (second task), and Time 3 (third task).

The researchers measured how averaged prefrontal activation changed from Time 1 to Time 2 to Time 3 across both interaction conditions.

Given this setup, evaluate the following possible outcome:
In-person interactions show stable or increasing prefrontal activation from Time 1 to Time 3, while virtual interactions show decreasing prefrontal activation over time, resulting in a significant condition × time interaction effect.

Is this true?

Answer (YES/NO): NO